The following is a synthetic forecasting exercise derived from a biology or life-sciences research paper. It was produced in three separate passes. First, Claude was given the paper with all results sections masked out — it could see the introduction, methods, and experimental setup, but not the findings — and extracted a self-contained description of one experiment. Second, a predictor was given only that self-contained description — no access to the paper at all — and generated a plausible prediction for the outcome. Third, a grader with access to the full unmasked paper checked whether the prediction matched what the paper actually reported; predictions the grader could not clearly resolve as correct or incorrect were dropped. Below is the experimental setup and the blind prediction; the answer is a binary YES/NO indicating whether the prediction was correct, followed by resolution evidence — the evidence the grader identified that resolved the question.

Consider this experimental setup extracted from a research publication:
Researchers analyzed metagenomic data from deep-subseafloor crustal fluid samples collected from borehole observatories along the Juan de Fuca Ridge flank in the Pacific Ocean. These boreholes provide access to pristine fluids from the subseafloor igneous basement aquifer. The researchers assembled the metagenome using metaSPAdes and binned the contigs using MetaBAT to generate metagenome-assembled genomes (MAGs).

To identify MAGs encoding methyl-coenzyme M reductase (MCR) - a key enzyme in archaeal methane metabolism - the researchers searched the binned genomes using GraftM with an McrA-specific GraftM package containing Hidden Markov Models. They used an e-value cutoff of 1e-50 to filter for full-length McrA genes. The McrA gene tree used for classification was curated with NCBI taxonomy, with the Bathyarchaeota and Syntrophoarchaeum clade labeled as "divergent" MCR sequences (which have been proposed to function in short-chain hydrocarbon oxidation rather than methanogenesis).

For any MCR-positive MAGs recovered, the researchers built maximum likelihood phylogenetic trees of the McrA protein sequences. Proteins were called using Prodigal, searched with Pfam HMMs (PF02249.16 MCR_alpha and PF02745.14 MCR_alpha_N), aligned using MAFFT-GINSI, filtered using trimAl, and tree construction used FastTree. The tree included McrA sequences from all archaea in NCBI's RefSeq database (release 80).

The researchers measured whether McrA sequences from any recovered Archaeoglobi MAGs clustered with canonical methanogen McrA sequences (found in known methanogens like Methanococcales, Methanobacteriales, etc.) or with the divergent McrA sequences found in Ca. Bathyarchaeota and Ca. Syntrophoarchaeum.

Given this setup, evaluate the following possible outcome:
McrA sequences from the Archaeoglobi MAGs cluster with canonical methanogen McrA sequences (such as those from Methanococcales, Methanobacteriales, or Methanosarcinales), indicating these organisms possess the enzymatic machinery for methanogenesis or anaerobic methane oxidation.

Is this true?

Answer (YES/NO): NO